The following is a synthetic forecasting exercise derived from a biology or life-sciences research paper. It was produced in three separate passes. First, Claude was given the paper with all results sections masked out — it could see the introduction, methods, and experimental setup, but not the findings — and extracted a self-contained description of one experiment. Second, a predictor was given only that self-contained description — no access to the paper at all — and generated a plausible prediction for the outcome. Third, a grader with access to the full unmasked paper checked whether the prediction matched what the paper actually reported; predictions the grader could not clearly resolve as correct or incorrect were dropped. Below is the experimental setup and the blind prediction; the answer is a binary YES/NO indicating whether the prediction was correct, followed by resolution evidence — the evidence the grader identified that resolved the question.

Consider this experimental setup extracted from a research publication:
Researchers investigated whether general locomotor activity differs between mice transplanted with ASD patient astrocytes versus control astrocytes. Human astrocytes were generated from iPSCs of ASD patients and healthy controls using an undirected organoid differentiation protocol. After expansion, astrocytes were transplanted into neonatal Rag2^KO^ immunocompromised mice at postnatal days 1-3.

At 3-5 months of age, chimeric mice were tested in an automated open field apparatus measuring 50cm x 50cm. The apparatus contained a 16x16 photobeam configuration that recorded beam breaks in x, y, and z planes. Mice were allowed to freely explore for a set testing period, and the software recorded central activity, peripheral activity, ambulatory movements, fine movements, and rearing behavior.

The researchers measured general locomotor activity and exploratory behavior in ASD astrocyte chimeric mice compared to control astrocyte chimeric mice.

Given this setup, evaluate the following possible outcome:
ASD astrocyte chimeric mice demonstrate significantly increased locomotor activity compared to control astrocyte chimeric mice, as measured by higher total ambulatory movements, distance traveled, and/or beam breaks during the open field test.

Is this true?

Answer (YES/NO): NO